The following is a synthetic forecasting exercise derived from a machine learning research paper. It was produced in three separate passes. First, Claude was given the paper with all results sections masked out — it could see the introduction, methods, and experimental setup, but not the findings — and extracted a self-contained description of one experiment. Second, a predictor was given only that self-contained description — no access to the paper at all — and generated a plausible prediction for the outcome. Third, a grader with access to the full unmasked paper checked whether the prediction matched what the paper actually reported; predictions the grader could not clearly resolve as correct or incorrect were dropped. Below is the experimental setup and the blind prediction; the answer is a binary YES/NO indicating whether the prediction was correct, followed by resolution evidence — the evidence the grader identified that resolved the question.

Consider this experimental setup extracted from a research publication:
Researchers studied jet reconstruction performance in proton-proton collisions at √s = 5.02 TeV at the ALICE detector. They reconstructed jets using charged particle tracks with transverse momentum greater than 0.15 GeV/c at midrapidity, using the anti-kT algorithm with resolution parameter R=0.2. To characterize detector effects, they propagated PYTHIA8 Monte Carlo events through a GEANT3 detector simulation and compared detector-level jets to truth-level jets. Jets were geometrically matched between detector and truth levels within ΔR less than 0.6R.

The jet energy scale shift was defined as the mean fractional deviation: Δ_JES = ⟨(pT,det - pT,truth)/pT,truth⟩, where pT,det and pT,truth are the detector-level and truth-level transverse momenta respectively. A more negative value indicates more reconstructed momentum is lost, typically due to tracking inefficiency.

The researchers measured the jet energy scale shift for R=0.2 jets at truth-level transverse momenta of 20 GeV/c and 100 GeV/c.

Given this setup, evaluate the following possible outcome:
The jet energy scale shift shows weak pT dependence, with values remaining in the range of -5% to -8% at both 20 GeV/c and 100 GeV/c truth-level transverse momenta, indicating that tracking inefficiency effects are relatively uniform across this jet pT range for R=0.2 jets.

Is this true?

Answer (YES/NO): NO